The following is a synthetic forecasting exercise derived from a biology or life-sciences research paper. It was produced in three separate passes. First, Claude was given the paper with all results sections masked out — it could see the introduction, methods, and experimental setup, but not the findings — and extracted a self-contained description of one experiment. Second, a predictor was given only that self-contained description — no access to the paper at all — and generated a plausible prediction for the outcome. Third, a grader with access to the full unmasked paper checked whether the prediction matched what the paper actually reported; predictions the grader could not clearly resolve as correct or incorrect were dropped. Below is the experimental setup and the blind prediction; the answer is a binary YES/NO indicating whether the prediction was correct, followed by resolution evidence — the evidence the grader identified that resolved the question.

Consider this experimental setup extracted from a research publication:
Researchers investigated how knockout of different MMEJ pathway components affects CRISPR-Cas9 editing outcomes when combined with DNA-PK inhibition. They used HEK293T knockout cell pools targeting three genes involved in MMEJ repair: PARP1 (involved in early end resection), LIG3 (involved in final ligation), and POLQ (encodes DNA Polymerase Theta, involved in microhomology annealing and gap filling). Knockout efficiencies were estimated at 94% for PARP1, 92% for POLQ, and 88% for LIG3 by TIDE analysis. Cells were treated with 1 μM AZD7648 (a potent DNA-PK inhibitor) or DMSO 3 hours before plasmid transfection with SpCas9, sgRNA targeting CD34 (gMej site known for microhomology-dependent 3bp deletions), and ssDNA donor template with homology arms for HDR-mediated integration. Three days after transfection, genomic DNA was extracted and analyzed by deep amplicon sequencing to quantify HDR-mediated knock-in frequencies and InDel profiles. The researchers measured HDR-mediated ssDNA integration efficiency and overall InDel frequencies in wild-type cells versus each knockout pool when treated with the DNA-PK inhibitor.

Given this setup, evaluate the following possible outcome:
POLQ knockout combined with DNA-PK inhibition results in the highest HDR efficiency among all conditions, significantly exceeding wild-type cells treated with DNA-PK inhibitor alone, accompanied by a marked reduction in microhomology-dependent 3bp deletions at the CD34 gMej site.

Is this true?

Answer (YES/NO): YES